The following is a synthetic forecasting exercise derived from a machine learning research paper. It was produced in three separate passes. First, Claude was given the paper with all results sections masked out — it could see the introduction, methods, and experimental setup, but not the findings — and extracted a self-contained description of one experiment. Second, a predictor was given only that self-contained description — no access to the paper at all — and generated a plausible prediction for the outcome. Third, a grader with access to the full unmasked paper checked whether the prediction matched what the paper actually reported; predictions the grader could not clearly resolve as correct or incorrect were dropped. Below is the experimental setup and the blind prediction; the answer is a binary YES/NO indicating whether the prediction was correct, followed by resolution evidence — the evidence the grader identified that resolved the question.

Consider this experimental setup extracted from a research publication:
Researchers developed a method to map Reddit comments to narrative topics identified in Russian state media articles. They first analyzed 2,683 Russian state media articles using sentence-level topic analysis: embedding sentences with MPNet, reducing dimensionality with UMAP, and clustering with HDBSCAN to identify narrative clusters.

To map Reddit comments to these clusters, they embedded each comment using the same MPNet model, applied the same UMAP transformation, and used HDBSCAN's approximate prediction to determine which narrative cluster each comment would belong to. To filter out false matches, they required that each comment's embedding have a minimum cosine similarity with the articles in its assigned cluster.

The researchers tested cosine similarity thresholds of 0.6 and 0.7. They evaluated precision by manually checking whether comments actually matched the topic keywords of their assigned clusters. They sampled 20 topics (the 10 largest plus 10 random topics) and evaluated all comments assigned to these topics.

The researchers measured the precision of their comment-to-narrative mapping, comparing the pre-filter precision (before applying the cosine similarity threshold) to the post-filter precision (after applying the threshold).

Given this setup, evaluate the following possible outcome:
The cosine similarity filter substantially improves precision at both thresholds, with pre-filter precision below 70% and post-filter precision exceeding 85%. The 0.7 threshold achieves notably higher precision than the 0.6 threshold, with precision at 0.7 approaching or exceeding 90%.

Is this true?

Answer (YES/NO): NO